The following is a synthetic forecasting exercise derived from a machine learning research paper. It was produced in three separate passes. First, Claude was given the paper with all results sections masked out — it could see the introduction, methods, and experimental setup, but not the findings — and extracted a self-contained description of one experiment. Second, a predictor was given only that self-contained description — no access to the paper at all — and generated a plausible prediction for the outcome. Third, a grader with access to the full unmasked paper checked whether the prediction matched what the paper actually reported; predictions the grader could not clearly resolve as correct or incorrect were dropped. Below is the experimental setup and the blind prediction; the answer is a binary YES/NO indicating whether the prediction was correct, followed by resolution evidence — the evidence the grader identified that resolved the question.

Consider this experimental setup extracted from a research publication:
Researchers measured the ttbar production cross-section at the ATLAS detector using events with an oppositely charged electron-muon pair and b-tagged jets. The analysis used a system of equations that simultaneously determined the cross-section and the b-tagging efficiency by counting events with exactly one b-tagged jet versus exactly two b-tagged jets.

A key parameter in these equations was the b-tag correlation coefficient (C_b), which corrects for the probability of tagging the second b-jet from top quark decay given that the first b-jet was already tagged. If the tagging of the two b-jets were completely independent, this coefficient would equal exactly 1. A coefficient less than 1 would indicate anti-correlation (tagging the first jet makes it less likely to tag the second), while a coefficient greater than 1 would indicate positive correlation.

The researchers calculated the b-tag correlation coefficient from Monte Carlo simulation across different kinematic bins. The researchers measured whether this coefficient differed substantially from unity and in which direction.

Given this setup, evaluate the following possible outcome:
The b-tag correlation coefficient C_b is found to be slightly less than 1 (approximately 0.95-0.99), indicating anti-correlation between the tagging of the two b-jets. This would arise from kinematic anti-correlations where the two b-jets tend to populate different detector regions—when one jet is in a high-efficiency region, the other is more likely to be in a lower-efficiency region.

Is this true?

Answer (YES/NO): NO